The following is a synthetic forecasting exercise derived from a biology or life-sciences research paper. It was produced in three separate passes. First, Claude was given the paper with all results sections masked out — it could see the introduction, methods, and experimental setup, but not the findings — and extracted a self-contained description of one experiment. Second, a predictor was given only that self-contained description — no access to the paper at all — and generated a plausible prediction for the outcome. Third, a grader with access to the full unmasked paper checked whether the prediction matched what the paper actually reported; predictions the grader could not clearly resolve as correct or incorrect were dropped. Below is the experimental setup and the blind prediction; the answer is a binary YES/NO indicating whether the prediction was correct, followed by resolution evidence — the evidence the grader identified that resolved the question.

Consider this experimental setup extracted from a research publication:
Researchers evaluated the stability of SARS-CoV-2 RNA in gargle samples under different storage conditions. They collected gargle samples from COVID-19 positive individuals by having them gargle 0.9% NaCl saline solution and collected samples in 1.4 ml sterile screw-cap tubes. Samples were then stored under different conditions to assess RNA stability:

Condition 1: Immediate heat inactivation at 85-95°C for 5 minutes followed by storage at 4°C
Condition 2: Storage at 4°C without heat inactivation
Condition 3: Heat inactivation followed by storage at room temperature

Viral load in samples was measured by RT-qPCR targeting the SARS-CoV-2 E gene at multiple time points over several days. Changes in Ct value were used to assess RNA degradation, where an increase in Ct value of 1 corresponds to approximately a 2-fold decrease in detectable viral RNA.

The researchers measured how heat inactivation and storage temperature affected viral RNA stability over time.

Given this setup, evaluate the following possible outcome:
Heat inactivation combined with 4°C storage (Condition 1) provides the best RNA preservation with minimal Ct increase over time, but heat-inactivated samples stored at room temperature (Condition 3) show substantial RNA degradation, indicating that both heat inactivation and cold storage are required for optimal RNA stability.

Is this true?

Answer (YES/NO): NO